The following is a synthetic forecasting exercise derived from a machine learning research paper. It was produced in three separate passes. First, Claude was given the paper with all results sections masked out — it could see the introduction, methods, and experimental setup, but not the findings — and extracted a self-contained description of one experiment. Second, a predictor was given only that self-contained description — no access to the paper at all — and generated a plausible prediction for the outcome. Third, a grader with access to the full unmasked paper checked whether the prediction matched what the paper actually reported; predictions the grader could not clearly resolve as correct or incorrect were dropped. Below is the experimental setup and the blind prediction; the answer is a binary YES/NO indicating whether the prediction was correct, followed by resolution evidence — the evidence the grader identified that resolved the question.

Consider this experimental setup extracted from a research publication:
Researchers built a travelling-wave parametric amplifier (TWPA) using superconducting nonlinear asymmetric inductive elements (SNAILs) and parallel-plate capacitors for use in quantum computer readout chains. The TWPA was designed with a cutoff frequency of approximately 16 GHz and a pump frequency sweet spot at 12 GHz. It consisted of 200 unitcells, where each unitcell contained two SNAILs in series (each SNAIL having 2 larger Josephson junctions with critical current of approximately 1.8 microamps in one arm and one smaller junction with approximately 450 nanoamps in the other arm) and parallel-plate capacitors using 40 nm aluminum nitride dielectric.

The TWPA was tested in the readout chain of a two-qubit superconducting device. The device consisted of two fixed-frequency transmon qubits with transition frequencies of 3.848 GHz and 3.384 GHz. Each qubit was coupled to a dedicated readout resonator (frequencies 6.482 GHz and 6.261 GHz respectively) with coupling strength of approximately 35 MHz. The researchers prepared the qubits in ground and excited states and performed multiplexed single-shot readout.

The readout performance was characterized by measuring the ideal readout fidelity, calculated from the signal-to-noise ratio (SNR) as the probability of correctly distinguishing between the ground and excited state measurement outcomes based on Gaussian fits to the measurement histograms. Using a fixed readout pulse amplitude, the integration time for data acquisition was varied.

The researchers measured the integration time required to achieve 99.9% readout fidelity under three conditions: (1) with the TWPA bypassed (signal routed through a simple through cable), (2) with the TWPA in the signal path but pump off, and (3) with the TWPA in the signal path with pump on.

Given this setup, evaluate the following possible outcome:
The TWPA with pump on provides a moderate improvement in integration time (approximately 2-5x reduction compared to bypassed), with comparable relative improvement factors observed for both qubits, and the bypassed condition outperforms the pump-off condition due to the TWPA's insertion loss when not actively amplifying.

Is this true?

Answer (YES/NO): NO